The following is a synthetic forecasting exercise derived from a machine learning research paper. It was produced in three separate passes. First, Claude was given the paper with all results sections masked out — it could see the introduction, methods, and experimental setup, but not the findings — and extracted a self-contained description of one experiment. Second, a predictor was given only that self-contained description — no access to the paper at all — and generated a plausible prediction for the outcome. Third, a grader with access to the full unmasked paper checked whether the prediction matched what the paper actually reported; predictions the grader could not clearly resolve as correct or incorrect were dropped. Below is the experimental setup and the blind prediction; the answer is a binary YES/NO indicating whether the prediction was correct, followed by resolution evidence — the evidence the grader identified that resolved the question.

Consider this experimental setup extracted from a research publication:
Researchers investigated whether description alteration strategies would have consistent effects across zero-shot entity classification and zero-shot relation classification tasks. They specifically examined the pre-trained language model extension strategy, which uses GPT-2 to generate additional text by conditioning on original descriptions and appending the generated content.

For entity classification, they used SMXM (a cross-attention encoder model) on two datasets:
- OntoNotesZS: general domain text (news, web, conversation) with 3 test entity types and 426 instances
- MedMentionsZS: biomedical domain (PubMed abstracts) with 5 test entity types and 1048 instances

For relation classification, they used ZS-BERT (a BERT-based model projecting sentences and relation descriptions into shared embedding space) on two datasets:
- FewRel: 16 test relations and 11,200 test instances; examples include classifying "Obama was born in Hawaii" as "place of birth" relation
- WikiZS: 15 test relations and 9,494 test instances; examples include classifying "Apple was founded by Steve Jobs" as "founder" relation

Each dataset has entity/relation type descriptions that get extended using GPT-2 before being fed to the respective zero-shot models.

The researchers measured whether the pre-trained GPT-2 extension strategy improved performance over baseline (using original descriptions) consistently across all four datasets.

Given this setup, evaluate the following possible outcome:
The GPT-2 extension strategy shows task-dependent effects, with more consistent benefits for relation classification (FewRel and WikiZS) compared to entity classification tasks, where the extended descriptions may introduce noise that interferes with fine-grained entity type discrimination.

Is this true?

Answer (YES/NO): NO